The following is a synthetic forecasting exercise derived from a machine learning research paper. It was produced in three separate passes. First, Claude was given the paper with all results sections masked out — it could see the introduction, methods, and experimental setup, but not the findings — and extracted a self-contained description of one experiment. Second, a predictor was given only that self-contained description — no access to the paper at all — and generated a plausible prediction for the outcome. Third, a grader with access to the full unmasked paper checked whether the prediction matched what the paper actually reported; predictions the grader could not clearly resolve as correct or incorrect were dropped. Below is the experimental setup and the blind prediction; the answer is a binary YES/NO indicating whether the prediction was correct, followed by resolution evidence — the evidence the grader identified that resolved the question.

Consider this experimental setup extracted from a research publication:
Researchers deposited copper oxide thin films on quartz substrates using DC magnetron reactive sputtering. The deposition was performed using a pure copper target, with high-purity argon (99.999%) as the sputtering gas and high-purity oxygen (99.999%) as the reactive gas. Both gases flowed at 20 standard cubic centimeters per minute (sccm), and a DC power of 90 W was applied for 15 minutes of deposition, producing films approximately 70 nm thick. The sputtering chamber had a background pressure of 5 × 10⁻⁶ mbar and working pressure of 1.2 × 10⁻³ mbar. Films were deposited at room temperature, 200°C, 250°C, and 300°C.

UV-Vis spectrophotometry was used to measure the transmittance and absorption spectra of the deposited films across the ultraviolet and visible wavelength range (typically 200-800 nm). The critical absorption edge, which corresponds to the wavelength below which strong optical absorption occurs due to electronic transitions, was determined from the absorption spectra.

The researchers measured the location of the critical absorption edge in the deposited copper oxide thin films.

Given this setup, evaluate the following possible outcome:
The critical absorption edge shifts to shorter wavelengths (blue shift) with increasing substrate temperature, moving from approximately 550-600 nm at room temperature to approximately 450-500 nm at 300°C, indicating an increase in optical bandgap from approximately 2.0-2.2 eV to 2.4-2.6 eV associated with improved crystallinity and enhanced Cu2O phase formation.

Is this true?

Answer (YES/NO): NO